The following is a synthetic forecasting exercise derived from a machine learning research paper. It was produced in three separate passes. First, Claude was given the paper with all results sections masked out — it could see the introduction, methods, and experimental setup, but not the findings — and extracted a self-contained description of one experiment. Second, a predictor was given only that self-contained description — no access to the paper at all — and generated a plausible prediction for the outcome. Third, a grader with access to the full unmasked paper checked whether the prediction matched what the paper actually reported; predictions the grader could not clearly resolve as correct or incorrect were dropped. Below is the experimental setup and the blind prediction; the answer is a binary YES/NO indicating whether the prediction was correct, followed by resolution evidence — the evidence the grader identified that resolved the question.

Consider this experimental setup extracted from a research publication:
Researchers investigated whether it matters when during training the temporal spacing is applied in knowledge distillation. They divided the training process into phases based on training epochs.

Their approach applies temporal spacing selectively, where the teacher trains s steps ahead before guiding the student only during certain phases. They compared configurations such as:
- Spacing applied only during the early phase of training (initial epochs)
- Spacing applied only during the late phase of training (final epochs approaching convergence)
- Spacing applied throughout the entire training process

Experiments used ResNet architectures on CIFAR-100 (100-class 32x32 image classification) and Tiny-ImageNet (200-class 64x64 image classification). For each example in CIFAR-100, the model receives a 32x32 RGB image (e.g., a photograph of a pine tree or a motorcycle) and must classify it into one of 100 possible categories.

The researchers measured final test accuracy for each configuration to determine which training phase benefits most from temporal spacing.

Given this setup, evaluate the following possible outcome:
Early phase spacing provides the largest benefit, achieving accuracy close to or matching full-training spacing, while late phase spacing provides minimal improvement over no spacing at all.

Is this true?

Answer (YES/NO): NO